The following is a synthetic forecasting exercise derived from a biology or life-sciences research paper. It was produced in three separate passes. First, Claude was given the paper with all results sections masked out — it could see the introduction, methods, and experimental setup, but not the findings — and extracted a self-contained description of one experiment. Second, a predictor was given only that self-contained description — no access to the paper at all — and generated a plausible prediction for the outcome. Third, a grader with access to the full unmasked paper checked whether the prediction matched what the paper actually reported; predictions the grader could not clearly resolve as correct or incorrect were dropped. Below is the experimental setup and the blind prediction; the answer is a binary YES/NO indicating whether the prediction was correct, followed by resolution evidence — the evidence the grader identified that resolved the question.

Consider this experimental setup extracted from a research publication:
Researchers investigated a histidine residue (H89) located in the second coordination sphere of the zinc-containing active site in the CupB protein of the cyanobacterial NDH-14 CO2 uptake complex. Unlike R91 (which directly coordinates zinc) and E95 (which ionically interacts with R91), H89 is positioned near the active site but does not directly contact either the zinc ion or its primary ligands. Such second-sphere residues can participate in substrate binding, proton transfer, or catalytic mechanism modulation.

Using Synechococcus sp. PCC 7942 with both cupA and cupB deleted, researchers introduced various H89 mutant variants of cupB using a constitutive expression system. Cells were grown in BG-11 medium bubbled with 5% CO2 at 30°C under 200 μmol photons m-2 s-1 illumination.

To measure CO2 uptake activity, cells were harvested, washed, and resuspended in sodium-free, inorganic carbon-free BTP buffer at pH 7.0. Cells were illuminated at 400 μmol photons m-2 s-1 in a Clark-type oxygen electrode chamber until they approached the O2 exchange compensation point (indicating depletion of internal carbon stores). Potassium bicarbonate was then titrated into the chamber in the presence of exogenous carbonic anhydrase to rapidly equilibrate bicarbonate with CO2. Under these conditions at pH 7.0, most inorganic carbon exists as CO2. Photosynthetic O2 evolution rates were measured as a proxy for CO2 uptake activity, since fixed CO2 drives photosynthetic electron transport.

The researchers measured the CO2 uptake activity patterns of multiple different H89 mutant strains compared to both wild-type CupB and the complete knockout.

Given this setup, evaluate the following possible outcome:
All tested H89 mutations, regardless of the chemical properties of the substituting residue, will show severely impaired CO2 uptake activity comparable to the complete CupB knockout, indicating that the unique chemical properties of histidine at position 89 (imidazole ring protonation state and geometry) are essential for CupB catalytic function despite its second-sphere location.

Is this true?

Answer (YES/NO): NO